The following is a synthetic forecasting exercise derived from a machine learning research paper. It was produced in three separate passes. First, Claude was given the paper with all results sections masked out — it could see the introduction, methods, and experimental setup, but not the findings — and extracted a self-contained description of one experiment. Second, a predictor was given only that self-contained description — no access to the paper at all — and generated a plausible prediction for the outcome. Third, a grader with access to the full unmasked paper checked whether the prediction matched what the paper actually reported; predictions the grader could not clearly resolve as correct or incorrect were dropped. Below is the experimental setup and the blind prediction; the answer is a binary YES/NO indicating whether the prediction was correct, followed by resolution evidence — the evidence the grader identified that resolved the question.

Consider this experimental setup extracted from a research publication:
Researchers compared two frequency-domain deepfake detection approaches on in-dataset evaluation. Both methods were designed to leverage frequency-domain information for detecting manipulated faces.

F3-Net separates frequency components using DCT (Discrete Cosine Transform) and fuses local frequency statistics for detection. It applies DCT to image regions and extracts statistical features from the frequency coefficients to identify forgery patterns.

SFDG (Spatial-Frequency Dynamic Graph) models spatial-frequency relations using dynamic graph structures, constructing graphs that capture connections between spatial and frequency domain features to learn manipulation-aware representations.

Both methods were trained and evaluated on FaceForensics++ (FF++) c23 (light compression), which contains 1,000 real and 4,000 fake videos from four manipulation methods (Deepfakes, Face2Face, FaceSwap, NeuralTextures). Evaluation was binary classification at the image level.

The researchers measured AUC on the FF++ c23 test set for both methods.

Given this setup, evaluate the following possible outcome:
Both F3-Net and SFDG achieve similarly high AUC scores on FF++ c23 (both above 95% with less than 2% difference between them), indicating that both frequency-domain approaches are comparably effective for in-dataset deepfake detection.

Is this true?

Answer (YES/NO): YES